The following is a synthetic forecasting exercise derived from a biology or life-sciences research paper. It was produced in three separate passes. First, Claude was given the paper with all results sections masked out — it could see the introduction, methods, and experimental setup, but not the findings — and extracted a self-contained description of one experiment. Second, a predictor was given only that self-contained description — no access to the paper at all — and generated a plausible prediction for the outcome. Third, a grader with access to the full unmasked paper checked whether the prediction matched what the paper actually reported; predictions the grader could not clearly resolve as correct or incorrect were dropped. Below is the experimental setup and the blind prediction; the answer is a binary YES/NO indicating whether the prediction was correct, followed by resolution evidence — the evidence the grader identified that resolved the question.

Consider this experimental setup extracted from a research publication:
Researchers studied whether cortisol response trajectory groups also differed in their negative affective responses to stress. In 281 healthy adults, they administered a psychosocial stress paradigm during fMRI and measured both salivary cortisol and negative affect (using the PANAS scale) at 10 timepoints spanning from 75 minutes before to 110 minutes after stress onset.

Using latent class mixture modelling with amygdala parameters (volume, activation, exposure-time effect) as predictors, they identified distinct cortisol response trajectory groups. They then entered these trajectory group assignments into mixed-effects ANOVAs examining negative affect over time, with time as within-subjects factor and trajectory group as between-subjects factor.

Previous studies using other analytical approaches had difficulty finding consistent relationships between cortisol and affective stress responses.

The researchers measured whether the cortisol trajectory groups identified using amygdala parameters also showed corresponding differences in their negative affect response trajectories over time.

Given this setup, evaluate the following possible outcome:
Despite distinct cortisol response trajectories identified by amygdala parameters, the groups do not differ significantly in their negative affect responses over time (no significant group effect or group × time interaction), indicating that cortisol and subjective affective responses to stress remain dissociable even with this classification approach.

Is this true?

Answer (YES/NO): YES